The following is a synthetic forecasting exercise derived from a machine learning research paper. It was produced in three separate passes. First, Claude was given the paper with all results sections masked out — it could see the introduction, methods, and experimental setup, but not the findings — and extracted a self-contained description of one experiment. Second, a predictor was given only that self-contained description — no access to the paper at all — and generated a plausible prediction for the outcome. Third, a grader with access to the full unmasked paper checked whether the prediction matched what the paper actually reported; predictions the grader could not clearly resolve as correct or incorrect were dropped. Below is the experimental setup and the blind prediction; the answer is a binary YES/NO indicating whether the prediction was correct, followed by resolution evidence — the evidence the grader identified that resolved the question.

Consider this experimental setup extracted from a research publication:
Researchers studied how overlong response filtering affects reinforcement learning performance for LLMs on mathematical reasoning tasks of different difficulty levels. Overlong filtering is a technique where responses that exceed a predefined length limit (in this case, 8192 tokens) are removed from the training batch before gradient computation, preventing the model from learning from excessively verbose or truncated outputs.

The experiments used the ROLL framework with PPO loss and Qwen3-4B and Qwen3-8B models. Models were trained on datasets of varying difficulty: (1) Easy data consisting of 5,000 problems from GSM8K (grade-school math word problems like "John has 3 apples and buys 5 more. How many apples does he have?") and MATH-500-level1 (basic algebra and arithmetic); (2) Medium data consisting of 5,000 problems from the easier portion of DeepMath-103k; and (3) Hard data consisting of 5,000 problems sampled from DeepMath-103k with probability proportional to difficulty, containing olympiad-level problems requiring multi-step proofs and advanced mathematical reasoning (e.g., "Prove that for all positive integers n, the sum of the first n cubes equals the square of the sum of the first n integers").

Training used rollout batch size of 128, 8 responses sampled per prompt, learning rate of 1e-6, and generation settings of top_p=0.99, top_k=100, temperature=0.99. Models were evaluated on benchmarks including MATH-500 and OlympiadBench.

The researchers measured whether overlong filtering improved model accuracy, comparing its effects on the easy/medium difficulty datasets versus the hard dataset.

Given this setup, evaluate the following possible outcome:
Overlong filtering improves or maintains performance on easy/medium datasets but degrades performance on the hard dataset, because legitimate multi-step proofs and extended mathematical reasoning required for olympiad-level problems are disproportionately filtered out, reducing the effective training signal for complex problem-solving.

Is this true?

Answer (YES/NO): YES